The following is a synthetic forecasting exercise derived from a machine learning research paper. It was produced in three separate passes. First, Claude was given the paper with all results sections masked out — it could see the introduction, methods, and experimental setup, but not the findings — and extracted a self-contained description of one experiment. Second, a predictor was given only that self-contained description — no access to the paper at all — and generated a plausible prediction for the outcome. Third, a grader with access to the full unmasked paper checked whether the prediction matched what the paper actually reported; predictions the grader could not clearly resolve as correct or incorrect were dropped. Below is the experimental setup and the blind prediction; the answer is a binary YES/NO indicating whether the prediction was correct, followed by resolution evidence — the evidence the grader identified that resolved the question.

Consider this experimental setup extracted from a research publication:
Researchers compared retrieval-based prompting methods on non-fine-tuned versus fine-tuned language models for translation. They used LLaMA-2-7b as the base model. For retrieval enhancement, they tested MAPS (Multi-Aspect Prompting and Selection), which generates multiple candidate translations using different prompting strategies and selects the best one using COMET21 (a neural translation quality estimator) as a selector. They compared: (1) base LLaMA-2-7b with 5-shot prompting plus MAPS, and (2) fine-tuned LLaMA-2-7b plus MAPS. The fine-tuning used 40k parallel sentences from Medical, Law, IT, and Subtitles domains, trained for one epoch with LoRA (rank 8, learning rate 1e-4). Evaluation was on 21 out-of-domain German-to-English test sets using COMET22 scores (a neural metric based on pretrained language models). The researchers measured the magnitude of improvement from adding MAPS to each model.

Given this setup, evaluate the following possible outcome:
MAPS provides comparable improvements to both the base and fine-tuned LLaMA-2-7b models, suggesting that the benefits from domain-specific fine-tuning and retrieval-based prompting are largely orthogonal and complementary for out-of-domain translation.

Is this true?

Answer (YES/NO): NO